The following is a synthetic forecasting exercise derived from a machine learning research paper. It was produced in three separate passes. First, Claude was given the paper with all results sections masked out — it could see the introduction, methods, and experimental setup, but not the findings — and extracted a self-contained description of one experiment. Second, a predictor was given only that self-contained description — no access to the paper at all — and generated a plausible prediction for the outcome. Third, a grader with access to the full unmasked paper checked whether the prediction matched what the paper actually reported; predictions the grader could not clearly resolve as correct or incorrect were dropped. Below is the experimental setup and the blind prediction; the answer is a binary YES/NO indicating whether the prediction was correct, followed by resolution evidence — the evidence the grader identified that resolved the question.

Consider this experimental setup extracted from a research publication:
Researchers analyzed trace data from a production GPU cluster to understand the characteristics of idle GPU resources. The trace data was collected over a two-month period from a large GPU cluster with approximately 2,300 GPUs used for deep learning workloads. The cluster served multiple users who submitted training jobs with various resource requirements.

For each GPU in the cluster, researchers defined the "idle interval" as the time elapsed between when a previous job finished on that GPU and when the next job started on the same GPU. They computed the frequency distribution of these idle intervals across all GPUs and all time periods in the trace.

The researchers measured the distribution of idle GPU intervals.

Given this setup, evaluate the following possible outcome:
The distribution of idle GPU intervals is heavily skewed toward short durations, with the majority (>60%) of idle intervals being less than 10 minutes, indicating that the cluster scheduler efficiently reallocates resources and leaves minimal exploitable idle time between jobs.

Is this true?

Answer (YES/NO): NO